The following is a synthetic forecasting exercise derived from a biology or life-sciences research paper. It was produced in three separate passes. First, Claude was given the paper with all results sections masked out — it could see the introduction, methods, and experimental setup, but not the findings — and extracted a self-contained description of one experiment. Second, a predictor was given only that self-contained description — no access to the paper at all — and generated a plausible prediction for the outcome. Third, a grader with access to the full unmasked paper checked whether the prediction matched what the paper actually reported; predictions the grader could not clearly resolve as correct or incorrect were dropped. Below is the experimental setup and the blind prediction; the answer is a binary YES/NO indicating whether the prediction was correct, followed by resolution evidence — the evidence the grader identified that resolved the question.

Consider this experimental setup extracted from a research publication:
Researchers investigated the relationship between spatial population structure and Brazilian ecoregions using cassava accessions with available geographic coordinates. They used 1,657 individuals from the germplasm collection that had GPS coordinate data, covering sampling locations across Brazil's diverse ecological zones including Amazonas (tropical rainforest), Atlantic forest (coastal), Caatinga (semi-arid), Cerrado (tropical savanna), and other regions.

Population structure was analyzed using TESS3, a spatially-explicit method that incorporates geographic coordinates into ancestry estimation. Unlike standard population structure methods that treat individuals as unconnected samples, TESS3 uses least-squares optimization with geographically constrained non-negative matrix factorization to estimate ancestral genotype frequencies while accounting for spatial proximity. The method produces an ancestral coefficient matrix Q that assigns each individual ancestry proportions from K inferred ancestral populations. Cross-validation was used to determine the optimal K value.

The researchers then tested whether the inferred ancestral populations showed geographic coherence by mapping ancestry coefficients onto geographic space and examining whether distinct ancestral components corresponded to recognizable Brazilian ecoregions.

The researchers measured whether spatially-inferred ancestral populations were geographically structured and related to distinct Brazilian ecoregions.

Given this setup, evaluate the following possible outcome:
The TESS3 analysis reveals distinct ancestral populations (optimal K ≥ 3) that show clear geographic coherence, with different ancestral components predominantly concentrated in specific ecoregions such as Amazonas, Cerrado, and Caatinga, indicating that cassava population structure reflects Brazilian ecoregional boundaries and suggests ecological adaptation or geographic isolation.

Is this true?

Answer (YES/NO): YES